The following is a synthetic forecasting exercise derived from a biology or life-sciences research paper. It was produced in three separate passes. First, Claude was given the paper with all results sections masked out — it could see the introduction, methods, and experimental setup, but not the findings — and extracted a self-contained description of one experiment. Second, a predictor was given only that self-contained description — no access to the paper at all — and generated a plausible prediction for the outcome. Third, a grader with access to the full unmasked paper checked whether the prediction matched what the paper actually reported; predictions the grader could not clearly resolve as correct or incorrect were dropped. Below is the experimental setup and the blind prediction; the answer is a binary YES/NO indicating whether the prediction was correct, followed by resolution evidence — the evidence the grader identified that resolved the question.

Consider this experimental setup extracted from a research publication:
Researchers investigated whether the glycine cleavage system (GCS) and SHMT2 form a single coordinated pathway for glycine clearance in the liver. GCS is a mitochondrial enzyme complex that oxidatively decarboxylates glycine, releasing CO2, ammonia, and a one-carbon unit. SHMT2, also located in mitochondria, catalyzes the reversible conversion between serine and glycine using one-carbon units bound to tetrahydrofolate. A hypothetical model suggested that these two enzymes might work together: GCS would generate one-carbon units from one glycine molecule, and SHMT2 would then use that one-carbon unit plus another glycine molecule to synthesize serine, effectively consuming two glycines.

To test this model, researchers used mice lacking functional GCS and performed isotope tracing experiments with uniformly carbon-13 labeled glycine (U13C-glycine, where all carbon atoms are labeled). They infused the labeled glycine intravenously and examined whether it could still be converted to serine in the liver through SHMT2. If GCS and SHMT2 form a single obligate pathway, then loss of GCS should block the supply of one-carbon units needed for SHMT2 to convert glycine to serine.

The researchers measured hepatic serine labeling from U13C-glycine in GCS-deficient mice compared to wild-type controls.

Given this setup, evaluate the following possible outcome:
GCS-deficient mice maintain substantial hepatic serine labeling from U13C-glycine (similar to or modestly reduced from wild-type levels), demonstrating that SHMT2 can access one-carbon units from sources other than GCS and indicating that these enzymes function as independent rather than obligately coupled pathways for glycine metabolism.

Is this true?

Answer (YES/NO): YES